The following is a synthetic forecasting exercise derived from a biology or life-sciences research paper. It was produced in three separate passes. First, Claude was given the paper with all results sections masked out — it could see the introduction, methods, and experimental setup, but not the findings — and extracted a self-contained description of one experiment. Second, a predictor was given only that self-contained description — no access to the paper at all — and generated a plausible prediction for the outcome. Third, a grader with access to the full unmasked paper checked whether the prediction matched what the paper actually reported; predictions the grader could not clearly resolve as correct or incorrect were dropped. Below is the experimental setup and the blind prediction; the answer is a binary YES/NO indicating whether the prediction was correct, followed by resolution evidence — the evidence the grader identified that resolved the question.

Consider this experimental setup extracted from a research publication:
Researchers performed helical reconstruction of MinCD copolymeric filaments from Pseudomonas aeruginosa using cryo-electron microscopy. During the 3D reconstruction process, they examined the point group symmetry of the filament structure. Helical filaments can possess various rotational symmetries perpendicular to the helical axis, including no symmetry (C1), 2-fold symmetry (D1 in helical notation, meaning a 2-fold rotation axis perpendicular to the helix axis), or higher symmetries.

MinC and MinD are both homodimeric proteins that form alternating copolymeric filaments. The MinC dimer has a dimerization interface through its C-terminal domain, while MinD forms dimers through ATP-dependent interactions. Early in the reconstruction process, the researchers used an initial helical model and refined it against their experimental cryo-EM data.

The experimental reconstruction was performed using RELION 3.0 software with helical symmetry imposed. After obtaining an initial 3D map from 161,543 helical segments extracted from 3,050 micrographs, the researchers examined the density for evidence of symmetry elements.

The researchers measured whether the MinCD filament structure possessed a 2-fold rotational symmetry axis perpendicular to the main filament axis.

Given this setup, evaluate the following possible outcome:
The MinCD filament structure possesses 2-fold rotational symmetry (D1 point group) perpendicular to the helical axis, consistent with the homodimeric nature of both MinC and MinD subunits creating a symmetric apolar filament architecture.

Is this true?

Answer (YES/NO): YES